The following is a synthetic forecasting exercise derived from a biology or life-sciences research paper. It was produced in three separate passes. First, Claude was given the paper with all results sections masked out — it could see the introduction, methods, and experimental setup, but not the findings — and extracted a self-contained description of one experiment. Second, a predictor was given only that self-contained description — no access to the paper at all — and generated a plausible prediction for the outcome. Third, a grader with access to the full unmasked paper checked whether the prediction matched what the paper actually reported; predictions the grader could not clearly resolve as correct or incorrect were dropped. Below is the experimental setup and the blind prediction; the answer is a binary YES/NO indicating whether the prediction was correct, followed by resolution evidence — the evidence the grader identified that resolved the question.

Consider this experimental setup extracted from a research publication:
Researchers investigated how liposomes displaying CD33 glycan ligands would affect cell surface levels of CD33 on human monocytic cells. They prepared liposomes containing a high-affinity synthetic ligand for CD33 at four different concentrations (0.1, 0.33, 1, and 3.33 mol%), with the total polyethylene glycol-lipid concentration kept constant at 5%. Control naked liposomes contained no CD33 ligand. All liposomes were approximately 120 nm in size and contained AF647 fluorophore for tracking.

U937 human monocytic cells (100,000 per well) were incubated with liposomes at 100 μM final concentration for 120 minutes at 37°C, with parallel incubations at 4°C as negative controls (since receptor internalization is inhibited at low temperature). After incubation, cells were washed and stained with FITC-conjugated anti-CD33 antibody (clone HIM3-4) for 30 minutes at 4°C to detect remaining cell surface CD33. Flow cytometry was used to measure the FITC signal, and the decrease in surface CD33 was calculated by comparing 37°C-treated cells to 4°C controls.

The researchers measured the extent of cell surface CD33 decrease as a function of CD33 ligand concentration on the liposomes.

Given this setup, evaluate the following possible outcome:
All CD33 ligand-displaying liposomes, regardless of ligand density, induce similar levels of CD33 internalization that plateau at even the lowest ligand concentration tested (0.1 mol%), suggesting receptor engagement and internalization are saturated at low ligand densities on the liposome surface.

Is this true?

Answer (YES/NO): NO